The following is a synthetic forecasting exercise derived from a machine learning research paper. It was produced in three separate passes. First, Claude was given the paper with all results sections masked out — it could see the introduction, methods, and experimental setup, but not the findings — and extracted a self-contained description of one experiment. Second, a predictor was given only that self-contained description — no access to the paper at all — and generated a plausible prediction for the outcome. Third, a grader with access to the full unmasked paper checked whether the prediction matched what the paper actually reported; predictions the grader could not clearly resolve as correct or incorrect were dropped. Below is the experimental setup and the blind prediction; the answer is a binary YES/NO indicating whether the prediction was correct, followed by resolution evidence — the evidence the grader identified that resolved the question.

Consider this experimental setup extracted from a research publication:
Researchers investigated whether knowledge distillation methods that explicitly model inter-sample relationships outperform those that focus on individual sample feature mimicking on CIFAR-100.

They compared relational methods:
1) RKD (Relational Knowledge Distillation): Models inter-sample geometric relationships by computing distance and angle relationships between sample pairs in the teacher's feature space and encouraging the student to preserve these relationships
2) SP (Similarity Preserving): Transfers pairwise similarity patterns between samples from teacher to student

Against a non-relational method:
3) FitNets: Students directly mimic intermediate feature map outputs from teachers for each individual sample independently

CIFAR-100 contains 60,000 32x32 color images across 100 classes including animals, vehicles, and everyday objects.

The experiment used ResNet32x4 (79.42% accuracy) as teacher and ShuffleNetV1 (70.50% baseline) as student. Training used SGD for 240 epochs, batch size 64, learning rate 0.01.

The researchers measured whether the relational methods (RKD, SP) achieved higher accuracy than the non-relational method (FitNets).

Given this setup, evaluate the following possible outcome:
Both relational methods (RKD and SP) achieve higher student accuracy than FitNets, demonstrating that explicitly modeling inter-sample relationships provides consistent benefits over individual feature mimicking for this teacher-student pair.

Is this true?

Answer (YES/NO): NO